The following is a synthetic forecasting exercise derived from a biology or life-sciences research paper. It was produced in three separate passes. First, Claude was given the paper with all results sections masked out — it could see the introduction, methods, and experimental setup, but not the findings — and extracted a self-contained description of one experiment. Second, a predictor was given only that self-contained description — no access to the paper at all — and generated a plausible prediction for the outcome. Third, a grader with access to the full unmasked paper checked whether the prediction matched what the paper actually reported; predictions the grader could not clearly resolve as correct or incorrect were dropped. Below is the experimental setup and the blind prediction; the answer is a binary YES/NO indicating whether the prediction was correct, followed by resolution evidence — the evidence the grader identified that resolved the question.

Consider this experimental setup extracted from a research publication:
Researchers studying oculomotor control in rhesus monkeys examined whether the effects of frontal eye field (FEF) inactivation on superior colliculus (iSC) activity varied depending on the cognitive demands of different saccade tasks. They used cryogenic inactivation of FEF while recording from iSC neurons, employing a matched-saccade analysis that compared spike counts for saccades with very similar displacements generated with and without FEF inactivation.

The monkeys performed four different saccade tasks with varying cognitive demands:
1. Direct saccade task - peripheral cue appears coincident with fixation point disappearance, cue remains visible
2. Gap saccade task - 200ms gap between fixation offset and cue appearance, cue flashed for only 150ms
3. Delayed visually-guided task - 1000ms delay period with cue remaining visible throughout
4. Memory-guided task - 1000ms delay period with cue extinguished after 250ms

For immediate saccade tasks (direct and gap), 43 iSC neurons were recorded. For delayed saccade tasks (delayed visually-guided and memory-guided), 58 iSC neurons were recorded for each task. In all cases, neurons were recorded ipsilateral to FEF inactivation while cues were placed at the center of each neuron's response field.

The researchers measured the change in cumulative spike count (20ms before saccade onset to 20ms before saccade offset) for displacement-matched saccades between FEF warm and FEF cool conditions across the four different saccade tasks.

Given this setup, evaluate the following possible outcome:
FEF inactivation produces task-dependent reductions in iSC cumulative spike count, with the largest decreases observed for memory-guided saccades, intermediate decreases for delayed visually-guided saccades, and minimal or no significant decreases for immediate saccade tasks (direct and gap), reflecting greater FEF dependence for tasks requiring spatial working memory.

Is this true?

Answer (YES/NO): YES